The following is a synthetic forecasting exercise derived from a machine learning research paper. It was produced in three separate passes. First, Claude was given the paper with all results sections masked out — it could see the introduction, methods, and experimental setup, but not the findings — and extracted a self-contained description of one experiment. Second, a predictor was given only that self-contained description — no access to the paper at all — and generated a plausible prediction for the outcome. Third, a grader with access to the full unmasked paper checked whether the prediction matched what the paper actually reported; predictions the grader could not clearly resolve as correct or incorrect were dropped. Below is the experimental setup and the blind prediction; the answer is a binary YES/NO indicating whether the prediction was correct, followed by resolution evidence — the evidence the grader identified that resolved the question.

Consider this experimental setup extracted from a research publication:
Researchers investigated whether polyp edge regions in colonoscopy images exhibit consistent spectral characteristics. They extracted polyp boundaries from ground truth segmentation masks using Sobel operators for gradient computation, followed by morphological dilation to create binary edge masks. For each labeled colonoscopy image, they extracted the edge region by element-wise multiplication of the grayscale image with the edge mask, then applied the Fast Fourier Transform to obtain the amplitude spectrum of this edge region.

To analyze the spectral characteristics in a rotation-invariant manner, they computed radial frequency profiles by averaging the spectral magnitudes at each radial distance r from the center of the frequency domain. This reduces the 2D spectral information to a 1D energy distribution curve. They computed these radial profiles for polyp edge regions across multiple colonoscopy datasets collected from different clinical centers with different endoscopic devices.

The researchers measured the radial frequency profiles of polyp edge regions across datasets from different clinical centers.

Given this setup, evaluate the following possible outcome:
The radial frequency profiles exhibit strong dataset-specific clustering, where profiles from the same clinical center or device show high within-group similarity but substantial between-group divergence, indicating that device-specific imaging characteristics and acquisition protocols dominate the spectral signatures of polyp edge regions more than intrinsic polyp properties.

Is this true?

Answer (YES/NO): NO